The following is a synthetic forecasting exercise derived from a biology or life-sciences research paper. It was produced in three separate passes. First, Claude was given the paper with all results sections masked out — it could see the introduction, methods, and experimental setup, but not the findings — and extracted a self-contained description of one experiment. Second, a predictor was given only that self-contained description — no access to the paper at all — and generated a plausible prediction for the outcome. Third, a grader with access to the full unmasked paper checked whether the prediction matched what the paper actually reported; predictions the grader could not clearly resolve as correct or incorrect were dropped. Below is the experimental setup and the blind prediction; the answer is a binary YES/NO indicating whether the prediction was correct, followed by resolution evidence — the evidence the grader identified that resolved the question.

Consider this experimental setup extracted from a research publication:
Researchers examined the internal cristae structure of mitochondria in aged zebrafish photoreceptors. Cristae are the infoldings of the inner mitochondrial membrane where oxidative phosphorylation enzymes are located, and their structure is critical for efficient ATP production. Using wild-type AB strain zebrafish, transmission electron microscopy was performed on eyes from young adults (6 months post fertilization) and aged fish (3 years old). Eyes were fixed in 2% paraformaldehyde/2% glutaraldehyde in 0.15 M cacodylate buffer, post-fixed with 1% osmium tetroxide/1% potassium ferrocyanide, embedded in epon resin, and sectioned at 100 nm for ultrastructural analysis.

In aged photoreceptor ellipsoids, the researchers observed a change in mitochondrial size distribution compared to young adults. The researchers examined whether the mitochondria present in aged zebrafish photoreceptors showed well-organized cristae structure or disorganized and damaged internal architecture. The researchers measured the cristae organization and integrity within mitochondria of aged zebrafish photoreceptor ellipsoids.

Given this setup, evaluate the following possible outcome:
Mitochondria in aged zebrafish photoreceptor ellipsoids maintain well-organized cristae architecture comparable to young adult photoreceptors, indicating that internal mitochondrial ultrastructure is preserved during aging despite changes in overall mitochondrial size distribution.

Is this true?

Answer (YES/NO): YES